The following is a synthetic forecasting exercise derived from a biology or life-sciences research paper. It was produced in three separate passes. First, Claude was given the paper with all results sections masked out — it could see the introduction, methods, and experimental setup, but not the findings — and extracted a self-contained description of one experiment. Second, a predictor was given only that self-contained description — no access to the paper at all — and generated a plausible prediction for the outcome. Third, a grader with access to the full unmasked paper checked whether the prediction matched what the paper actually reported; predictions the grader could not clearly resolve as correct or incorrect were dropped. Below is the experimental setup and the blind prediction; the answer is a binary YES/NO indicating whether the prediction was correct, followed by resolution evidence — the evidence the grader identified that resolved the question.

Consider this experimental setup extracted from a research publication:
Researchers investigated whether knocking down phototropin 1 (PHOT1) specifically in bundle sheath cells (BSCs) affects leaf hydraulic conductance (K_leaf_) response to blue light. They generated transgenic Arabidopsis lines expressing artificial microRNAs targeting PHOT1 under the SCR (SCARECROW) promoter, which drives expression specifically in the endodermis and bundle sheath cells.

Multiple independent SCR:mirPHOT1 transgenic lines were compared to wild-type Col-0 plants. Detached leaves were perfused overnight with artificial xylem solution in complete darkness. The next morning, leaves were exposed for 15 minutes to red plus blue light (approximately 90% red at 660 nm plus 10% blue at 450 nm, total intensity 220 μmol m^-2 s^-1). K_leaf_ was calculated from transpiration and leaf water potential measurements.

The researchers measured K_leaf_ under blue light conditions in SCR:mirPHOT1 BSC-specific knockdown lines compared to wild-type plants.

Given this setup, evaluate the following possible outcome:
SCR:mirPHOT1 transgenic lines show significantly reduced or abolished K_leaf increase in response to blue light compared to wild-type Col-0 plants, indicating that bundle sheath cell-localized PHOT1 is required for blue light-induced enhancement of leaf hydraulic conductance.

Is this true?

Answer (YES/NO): YES